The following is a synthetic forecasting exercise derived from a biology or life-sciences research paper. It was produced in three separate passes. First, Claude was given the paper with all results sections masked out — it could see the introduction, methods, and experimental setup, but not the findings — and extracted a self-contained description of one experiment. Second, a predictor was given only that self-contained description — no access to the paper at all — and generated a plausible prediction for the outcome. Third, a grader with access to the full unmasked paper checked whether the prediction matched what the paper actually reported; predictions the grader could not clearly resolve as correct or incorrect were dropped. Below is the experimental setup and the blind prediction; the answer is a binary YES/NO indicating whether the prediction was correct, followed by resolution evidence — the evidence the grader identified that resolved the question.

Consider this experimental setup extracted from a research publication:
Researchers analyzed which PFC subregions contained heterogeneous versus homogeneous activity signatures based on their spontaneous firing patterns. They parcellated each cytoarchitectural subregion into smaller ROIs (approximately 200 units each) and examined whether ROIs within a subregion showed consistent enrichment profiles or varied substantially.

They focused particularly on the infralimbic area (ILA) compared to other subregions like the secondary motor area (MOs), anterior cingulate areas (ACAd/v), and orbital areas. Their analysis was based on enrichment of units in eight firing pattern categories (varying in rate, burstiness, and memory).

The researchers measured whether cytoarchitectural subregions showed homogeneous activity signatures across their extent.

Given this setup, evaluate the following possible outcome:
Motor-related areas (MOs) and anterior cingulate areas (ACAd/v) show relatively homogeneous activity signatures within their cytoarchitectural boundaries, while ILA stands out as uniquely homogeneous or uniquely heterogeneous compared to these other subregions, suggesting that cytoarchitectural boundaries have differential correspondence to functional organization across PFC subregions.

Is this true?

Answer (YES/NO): NO